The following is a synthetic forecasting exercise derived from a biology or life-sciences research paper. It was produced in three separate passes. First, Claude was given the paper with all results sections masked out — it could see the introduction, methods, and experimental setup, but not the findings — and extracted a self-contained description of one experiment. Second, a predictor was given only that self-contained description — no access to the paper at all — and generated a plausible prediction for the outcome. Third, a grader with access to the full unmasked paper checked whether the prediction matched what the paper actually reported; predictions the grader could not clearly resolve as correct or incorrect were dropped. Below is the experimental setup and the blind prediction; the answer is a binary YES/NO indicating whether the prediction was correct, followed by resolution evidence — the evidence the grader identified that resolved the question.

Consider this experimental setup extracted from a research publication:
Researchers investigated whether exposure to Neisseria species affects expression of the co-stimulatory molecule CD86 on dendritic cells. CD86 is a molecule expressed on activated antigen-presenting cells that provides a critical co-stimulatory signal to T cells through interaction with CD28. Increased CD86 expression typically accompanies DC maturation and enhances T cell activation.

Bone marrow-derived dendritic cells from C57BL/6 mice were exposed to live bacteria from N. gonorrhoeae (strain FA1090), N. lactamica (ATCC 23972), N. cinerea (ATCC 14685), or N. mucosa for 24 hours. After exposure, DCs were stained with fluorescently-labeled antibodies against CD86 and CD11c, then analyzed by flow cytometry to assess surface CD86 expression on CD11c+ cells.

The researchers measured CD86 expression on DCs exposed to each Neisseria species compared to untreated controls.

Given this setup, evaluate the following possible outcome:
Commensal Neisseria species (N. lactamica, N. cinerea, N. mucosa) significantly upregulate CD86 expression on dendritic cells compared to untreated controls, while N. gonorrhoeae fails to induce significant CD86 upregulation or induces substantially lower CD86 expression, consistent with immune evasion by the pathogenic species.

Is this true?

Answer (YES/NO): NO